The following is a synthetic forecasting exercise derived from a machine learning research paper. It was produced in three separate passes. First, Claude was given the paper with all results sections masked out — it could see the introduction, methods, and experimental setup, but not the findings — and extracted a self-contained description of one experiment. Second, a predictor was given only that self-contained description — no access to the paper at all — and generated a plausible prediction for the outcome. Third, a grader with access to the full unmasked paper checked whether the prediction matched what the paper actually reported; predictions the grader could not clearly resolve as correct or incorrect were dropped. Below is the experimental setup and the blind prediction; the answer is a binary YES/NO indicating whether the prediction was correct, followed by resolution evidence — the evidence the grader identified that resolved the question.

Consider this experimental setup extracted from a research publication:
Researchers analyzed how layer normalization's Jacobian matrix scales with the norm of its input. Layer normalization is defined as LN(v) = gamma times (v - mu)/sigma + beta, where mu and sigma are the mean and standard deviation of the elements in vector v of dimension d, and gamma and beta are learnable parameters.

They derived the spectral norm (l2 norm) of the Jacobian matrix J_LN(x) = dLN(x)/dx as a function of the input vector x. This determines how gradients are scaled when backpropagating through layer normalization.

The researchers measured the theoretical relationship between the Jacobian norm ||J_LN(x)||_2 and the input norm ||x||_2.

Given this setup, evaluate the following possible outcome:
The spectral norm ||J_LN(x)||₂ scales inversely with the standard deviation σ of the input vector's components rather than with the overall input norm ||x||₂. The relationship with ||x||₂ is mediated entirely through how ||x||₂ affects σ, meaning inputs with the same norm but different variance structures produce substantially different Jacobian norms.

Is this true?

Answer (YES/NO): NO